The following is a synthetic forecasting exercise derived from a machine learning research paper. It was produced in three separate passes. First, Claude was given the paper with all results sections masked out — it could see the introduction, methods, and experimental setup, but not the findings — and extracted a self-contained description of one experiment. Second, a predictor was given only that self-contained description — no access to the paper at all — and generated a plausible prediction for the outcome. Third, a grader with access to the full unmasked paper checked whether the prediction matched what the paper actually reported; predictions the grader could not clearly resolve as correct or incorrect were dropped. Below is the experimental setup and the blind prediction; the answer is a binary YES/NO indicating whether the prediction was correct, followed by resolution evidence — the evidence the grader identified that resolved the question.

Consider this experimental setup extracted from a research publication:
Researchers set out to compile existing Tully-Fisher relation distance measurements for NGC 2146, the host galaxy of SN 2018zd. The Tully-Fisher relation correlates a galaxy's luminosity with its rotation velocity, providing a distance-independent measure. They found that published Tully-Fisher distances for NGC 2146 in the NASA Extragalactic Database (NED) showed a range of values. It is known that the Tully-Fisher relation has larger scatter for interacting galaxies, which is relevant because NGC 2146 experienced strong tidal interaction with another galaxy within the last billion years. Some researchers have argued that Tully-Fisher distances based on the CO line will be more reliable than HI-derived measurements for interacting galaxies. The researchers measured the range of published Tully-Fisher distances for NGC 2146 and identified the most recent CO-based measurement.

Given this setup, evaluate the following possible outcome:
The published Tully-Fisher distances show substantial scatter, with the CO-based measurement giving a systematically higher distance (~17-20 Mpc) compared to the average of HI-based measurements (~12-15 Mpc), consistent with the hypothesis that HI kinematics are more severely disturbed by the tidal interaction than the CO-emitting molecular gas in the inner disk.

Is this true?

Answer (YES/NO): NO